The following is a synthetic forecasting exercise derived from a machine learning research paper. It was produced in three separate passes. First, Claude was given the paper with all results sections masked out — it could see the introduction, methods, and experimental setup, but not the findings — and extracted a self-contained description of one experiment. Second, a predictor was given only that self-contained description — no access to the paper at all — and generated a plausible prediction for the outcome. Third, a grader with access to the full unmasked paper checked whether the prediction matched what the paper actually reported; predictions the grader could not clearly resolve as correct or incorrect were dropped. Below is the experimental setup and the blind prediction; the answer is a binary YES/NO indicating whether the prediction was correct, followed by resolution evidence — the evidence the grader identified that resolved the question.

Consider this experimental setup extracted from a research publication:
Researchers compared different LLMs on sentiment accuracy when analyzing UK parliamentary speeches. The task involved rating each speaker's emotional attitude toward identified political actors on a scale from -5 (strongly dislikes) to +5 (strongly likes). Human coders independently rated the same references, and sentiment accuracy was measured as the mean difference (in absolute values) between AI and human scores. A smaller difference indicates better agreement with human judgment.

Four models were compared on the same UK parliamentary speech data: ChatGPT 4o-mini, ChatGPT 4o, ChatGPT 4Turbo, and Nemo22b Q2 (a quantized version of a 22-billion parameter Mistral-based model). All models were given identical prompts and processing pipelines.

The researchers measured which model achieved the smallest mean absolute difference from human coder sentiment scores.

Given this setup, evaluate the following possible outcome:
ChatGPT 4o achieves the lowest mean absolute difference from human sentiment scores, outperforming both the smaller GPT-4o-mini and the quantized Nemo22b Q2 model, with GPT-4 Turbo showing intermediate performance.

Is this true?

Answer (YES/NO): NO